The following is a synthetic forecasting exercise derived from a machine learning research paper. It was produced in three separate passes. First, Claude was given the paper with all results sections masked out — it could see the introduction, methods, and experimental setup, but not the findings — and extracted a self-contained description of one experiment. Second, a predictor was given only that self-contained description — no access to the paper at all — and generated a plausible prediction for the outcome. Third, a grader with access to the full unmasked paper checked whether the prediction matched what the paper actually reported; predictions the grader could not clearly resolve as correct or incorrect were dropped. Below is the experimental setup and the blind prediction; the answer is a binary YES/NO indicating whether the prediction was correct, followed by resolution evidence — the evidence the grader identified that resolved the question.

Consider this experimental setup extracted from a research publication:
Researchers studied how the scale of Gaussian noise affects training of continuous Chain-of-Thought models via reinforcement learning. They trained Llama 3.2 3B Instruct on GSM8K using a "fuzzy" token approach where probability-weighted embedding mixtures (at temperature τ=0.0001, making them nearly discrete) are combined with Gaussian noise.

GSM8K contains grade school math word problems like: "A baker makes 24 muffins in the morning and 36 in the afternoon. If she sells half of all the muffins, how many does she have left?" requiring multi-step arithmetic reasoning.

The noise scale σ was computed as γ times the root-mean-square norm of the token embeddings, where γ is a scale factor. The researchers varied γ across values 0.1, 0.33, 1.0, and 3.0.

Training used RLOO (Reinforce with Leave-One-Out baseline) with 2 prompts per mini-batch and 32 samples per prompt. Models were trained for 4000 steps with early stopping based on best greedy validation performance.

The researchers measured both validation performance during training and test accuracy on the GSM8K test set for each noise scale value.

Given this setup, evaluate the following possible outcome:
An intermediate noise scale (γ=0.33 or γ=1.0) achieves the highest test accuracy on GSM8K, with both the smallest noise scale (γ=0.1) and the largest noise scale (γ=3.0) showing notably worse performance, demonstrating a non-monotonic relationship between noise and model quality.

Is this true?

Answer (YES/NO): NO